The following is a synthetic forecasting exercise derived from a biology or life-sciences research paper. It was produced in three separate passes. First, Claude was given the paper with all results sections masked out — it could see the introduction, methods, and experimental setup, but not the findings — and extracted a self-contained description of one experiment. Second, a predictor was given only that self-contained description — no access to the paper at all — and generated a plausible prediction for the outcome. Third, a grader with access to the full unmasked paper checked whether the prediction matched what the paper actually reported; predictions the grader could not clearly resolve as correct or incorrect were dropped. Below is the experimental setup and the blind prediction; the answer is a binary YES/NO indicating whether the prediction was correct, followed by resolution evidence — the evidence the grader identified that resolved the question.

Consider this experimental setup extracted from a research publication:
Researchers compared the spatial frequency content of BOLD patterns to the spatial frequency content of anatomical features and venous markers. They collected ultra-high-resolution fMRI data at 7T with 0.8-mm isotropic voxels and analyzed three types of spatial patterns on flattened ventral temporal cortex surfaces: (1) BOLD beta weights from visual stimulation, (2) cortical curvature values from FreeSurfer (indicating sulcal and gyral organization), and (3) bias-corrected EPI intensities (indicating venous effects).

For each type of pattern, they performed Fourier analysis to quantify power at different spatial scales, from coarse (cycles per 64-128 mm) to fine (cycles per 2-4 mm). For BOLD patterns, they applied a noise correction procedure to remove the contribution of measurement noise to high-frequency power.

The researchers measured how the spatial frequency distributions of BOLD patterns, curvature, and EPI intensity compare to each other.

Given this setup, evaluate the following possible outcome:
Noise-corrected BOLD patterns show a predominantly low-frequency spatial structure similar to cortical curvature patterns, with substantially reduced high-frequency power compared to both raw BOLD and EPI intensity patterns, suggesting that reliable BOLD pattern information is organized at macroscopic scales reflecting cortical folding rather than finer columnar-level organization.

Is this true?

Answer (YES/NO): NO